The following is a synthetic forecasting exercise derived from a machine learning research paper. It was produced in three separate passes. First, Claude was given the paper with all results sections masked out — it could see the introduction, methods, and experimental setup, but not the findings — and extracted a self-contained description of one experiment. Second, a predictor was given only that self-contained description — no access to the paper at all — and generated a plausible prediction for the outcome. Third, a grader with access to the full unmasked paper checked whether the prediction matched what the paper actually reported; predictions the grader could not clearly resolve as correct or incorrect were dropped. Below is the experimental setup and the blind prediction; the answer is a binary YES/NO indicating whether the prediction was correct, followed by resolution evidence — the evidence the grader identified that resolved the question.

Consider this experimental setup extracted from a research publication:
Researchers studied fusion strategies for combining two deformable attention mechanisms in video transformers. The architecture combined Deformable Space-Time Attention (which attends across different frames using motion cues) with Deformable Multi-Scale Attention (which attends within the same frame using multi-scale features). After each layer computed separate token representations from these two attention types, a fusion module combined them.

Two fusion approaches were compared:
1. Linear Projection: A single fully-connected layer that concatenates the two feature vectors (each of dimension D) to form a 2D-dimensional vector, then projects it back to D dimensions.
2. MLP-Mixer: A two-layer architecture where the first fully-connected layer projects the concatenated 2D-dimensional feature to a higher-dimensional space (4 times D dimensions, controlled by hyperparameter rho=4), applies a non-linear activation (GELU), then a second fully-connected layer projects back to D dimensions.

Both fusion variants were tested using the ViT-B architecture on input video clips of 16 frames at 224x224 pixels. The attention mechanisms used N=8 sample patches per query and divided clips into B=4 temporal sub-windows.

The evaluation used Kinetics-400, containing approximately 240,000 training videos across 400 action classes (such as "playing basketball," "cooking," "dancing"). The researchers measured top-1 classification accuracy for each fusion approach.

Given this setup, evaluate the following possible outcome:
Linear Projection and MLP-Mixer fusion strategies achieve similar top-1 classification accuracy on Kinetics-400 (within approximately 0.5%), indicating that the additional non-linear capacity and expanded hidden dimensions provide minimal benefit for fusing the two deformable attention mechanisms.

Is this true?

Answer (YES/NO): NO